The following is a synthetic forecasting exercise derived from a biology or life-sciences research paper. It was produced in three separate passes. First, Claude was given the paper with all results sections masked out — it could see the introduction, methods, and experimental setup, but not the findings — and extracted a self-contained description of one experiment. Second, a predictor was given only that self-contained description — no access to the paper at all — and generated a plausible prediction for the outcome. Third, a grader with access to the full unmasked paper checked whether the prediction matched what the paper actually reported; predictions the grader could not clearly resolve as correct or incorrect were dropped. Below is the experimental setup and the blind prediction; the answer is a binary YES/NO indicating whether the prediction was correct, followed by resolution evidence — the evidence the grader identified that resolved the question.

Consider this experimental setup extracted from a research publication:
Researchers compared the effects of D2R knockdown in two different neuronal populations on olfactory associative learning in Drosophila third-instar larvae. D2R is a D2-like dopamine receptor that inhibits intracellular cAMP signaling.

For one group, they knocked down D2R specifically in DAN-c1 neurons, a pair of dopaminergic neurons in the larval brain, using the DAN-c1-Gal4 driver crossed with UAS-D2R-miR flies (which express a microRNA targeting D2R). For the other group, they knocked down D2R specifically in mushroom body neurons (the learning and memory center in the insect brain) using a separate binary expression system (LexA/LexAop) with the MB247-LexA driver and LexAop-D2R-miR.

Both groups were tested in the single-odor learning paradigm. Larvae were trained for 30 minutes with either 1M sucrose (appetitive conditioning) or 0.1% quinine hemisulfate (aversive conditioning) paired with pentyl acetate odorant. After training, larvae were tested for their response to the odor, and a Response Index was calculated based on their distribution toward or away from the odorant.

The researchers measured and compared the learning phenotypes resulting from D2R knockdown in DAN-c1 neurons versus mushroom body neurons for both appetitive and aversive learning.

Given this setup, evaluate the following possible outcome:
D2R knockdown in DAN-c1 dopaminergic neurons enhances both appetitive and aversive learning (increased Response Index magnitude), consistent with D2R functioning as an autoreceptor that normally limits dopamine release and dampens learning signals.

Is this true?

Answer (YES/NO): NO